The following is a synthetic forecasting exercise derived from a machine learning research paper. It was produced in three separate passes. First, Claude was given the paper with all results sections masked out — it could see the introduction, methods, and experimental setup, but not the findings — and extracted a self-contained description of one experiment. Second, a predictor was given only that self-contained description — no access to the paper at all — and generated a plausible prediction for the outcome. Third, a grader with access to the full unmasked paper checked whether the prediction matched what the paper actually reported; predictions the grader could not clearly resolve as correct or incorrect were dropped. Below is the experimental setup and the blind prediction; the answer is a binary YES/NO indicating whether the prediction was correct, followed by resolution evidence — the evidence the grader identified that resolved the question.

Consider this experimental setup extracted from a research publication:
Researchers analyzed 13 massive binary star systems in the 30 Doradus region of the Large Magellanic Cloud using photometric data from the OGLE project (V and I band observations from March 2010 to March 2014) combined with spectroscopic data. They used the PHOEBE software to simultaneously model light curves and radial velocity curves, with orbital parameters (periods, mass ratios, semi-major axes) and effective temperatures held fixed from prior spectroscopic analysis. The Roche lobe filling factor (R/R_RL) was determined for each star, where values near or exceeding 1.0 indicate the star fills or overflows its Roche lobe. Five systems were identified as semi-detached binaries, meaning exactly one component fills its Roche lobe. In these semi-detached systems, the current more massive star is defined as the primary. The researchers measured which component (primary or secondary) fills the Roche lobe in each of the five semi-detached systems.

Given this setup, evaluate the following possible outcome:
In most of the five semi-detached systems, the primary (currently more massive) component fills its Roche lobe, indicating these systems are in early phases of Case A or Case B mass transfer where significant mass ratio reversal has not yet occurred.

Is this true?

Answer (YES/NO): NO